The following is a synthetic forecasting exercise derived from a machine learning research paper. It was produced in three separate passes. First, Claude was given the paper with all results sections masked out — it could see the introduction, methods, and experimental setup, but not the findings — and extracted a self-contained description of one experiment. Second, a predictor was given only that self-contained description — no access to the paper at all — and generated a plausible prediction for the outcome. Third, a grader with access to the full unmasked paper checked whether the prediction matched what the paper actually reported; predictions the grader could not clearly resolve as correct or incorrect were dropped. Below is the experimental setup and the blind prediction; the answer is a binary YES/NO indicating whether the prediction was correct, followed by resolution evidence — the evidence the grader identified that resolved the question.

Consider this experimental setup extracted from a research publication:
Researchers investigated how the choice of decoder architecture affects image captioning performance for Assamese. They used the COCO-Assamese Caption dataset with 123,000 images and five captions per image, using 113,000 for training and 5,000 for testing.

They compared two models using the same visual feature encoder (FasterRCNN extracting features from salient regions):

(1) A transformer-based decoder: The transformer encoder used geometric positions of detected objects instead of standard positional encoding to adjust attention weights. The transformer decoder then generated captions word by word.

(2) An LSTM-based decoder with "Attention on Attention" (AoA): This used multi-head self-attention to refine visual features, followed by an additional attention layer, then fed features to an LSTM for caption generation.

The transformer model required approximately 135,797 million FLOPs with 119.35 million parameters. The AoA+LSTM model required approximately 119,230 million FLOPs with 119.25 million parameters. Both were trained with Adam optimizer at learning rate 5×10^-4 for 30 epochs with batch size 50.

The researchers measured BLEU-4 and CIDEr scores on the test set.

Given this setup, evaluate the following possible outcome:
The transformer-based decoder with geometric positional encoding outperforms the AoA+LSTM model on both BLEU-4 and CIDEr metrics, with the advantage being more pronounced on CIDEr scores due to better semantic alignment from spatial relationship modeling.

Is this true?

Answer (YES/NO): NO